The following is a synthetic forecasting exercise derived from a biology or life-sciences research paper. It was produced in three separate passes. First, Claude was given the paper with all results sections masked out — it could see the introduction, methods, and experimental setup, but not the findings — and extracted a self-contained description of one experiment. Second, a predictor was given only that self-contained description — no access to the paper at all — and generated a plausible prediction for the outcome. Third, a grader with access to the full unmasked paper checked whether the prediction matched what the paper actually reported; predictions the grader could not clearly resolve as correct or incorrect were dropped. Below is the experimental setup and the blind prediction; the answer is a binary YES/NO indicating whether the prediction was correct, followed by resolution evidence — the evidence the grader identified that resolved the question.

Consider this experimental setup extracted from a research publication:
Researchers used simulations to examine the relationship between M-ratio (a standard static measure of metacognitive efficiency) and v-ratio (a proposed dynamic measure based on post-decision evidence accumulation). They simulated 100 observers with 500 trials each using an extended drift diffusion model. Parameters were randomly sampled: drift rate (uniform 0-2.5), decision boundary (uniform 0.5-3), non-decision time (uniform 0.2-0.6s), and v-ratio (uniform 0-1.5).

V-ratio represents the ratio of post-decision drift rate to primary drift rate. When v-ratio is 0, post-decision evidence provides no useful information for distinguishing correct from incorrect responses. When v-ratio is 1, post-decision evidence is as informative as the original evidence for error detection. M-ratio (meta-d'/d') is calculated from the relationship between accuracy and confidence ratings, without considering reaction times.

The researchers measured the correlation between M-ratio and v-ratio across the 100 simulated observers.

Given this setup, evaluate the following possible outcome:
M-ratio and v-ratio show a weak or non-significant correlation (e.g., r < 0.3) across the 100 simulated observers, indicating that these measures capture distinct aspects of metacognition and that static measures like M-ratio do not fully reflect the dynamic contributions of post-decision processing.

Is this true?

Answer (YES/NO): NO